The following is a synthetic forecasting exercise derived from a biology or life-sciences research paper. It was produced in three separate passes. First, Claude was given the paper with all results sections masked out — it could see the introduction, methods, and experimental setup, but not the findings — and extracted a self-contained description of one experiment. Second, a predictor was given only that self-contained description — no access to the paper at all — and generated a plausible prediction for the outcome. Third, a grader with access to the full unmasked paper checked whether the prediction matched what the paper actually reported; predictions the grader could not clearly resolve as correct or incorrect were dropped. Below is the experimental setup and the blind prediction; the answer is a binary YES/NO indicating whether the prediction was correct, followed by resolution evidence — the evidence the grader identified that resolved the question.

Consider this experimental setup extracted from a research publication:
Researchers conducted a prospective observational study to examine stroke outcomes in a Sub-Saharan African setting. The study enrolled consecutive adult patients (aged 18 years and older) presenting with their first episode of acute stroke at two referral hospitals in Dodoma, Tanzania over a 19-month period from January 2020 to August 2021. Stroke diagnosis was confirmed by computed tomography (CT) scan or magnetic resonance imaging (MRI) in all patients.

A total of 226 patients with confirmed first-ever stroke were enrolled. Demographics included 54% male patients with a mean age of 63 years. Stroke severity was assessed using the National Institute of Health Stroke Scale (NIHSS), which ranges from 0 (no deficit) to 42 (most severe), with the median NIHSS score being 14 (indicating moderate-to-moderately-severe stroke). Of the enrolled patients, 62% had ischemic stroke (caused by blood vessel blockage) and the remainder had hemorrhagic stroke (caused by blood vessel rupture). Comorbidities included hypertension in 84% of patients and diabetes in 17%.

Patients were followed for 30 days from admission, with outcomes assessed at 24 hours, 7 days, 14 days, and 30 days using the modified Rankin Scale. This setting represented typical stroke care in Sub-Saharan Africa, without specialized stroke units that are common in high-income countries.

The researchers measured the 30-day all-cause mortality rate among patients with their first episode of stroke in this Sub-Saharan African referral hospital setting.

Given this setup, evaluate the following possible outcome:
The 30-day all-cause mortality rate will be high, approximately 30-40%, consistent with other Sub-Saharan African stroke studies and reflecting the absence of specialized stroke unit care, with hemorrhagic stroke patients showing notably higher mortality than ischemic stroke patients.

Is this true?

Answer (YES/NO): NO